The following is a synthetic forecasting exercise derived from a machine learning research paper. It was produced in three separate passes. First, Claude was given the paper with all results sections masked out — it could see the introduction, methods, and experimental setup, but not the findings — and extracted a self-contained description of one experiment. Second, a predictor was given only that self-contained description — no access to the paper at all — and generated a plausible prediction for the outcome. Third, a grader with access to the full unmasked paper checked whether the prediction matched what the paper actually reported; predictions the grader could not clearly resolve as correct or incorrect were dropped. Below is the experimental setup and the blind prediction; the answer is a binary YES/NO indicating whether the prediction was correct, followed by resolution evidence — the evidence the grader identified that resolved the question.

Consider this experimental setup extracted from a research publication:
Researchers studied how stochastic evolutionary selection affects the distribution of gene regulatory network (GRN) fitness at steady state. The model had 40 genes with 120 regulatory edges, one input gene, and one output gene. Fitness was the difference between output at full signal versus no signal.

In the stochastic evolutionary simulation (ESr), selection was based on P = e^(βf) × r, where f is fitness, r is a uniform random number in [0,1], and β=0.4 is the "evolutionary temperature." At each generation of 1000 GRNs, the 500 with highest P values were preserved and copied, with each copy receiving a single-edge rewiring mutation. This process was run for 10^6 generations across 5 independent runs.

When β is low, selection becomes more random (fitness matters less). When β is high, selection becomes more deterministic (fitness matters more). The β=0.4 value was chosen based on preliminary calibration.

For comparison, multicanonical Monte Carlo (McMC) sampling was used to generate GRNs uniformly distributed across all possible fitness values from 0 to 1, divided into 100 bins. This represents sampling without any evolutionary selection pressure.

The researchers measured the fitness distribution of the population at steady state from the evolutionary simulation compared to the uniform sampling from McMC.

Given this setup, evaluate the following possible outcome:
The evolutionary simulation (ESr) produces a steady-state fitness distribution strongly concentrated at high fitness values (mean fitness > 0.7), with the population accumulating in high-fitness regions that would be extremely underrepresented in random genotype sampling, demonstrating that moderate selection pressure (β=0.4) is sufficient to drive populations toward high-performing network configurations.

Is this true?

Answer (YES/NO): YES